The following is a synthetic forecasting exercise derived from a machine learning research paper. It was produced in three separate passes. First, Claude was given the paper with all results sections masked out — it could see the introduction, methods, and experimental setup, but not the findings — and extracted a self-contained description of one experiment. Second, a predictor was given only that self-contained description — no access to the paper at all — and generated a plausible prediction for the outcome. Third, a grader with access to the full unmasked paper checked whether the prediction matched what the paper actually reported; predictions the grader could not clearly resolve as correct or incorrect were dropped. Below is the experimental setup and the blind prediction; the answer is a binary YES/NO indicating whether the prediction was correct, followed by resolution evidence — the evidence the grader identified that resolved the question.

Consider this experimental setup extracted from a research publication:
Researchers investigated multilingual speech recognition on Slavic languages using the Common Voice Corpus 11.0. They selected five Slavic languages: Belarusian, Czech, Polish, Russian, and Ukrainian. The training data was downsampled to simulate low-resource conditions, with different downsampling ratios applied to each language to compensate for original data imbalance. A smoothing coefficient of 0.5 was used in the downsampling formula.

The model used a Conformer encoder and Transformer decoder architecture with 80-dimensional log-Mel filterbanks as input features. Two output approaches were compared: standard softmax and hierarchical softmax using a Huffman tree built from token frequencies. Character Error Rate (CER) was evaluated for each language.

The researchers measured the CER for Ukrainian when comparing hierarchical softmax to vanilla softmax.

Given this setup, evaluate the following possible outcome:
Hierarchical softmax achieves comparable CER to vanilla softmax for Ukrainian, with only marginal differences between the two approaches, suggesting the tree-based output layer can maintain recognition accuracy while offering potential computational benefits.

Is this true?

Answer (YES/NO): YES